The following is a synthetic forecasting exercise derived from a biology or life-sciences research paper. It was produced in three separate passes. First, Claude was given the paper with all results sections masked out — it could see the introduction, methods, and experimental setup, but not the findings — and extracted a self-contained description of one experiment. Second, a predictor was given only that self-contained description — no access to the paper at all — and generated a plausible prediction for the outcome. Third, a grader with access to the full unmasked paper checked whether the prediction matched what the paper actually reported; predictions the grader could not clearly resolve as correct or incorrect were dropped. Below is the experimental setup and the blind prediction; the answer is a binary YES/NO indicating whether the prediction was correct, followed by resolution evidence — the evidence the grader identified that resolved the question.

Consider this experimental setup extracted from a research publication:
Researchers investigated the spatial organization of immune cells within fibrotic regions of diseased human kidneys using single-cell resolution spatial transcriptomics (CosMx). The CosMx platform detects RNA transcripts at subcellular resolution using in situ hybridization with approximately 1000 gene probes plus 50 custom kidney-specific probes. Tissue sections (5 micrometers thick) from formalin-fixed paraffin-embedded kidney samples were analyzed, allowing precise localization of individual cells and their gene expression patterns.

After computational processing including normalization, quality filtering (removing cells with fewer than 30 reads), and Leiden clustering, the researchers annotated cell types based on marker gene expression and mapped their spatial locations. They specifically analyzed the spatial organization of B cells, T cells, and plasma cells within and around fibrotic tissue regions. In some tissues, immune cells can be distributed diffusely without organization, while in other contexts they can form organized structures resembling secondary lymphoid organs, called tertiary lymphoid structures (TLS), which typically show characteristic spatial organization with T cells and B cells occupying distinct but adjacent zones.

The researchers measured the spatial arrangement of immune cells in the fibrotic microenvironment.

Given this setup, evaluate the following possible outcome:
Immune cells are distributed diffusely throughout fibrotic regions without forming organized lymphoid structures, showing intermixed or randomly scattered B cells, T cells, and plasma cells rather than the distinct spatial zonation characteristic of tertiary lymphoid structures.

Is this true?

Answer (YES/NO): NO